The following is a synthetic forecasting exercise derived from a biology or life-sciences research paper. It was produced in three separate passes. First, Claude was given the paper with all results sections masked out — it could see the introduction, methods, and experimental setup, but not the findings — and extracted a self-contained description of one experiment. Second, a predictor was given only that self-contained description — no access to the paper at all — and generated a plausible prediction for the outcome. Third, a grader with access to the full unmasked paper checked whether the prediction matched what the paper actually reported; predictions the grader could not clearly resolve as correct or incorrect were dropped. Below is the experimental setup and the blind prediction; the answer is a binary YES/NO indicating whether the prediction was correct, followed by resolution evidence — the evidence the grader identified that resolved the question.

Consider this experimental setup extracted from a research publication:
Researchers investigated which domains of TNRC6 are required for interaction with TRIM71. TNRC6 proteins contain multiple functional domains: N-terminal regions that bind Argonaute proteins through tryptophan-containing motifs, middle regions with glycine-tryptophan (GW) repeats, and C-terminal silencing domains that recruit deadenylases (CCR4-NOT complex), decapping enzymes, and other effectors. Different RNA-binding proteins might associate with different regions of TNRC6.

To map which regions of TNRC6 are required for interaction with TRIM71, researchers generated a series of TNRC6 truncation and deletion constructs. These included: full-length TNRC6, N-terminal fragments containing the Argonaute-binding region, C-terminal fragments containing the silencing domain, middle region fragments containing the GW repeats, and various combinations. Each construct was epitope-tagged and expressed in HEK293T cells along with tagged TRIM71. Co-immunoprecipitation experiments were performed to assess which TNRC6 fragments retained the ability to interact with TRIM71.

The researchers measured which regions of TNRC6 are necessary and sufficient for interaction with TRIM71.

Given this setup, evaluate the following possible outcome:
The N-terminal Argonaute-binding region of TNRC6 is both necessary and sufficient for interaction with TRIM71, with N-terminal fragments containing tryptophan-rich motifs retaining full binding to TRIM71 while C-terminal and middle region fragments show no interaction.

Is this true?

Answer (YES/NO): NO